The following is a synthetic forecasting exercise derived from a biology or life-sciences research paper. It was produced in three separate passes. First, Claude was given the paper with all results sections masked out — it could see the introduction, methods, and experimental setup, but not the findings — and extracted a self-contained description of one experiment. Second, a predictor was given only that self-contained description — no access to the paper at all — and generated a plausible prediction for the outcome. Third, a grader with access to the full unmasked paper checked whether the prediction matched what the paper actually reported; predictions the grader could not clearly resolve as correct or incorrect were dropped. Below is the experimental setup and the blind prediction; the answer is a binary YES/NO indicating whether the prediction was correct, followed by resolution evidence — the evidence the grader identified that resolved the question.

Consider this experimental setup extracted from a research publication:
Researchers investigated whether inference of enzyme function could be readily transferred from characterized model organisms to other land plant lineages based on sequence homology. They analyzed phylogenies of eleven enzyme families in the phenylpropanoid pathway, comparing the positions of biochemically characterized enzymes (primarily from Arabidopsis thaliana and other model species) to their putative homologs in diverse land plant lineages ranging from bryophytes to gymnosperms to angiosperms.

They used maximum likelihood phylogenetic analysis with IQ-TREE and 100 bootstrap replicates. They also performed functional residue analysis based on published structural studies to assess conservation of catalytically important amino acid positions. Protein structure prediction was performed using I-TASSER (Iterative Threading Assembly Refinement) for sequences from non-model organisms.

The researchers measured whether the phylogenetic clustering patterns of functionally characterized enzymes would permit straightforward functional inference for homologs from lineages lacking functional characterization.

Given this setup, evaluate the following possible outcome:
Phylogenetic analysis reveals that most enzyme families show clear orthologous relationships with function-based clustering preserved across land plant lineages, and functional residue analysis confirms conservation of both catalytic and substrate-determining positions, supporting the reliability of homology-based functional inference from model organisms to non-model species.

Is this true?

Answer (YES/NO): NO